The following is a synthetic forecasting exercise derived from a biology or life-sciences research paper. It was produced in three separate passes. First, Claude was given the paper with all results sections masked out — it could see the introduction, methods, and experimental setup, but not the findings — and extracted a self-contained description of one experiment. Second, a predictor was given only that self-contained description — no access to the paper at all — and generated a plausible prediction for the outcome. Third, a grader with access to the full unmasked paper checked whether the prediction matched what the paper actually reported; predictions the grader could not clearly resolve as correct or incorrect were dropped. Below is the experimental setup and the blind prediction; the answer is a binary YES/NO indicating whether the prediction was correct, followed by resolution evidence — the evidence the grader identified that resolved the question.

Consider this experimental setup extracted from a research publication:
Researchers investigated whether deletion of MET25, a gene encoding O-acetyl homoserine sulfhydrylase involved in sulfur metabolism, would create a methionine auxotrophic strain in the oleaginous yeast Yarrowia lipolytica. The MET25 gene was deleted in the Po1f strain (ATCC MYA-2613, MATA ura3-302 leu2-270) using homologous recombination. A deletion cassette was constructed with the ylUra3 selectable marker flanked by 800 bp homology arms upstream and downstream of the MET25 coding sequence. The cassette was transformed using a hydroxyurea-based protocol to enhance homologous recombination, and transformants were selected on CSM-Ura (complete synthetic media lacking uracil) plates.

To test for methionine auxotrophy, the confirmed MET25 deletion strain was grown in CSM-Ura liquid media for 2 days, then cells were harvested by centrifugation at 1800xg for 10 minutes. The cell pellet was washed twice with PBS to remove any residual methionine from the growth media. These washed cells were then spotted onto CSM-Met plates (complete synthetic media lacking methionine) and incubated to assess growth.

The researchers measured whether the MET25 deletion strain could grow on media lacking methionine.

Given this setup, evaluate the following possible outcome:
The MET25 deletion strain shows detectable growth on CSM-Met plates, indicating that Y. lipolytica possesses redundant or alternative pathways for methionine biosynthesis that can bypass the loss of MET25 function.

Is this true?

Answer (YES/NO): YES